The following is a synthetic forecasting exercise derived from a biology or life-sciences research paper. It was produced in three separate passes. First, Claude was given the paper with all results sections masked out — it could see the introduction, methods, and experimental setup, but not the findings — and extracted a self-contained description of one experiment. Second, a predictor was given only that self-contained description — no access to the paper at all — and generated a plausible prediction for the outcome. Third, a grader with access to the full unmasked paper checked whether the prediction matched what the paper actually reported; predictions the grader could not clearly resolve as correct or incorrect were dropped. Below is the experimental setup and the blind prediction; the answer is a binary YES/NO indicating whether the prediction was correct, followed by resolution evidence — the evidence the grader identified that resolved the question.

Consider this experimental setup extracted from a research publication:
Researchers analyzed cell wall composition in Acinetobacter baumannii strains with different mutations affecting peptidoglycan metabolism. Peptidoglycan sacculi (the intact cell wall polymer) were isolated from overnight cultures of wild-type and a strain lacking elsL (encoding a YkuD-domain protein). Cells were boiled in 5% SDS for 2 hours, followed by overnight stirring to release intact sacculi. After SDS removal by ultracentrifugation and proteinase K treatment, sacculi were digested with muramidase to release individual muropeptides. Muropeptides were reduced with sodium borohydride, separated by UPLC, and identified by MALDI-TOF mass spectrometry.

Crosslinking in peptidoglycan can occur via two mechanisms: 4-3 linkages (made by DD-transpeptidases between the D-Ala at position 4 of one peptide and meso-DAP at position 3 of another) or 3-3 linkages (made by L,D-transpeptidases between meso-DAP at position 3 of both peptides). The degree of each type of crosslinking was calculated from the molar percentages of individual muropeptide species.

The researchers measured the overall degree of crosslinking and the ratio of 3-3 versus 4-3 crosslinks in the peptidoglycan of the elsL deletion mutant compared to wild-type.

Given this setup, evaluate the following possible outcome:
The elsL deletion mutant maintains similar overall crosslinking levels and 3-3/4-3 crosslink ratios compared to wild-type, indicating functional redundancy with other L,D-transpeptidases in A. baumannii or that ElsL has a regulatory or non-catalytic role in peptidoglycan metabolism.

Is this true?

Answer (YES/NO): NO